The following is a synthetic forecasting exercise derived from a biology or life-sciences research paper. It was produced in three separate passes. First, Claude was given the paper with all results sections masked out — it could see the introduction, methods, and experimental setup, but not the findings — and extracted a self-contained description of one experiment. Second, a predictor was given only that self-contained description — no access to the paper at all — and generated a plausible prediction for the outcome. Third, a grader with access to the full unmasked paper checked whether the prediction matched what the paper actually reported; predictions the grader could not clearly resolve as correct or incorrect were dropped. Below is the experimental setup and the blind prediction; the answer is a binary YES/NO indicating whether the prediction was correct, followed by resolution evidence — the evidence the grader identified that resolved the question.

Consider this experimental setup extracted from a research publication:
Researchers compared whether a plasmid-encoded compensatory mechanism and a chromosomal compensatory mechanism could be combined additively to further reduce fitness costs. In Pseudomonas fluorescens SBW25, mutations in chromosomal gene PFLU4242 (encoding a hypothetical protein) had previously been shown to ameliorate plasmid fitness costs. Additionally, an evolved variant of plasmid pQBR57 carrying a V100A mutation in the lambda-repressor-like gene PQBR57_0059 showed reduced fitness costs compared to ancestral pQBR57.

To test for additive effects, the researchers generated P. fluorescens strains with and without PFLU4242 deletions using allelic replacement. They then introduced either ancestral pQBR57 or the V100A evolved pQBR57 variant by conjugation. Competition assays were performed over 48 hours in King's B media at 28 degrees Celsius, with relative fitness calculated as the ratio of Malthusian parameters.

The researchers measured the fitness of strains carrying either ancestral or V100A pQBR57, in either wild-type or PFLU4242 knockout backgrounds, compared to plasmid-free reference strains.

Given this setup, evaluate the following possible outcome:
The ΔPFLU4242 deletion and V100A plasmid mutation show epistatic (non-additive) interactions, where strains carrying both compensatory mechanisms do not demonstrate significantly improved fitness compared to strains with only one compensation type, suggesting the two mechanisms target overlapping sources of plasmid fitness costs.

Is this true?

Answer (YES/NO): YES